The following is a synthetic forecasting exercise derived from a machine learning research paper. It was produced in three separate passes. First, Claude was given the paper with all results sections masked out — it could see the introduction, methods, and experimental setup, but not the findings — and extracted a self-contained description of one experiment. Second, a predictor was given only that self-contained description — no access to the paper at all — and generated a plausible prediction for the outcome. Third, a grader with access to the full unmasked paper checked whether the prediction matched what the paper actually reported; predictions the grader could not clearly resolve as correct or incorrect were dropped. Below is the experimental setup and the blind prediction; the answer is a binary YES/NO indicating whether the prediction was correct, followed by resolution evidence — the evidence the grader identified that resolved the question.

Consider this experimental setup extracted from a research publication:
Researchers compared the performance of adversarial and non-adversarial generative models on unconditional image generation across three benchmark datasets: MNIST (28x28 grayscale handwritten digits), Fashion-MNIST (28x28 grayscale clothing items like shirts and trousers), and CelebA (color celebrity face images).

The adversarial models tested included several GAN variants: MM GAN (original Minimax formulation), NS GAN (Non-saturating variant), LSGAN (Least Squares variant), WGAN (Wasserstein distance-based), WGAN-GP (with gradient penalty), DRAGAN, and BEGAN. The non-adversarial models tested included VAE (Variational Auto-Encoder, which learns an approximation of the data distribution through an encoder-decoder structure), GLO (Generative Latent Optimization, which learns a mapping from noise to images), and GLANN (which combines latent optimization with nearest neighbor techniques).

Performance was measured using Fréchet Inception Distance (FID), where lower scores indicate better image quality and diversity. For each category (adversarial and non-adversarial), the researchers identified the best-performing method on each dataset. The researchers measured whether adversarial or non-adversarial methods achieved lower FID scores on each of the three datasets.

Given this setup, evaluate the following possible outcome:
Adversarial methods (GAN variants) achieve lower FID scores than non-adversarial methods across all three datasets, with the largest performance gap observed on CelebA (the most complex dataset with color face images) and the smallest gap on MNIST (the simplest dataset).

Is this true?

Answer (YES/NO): NO